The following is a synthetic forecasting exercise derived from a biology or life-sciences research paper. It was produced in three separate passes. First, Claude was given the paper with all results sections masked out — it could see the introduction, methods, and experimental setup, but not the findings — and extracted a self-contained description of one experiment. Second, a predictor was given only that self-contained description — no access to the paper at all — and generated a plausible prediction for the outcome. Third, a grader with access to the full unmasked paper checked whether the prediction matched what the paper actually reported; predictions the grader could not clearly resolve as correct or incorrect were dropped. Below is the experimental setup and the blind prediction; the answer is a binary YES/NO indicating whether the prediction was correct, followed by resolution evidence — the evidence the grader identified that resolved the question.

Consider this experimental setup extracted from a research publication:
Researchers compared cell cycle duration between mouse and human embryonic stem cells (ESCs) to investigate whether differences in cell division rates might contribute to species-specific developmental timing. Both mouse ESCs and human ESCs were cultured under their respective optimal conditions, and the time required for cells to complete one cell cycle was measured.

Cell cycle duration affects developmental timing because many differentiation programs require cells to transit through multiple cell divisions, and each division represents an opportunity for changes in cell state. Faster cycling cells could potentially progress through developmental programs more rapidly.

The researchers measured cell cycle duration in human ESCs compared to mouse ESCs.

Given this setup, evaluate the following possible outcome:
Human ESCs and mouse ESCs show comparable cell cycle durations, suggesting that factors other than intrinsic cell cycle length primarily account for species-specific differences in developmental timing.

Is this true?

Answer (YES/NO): NO